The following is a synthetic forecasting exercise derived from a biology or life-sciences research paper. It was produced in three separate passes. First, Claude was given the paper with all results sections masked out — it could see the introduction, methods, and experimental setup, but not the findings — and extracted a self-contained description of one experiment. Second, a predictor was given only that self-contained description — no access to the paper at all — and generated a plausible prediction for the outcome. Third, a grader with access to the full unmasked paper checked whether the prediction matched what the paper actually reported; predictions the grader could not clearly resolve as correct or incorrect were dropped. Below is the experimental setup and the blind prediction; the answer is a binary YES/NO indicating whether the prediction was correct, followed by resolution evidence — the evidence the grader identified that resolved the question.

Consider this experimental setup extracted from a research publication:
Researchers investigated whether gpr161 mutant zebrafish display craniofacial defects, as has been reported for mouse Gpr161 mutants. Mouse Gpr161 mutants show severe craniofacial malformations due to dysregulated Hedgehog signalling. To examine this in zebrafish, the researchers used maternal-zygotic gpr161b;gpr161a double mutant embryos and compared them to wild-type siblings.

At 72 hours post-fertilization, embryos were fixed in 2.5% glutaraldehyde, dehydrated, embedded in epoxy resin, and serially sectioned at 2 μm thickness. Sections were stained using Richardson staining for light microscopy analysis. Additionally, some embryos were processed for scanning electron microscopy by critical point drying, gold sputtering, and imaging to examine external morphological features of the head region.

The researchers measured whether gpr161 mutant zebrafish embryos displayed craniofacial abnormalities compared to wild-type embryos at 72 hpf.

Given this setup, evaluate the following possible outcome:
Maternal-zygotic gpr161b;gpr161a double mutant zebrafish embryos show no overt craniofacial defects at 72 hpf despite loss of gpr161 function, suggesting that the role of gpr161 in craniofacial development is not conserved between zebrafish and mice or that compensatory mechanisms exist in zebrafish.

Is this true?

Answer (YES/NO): NO